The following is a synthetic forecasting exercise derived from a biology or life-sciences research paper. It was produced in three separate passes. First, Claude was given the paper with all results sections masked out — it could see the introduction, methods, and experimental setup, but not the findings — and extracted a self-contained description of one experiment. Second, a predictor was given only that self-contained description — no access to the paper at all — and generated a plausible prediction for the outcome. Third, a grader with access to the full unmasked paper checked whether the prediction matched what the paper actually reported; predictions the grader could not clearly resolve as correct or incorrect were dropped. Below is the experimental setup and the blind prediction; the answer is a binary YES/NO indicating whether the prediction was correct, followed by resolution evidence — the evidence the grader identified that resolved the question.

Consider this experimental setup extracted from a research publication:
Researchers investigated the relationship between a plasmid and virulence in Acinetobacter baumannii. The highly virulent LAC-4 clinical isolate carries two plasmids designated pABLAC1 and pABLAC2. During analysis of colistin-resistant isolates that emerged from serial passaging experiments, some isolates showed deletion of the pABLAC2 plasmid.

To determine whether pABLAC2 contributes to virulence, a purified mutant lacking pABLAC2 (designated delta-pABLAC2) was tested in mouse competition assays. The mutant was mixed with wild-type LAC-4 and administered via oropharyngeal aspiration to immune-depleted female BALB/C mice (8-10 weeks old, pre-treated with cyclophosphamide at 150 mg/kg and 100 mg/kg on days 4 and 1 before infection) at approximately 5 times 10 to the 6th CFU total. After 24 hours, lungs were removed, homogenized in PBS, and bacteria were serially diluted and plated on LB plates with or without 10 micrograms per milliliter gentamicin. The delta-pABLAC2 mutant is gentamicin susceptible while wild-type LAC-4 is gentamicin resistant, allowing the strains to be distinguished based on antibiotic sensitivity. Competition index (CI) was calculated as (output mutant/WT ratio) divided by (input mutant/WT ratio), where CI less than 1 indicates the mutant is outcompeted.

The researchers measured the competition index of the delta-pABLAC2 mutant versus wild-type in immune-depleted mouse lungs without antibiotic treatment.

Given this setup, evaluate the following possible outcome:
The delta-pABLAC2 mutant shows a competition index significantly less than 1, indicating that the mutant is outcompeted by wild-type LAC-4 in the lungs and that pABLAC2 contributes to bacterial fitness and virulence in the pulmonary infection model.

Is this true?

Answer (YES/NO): NO